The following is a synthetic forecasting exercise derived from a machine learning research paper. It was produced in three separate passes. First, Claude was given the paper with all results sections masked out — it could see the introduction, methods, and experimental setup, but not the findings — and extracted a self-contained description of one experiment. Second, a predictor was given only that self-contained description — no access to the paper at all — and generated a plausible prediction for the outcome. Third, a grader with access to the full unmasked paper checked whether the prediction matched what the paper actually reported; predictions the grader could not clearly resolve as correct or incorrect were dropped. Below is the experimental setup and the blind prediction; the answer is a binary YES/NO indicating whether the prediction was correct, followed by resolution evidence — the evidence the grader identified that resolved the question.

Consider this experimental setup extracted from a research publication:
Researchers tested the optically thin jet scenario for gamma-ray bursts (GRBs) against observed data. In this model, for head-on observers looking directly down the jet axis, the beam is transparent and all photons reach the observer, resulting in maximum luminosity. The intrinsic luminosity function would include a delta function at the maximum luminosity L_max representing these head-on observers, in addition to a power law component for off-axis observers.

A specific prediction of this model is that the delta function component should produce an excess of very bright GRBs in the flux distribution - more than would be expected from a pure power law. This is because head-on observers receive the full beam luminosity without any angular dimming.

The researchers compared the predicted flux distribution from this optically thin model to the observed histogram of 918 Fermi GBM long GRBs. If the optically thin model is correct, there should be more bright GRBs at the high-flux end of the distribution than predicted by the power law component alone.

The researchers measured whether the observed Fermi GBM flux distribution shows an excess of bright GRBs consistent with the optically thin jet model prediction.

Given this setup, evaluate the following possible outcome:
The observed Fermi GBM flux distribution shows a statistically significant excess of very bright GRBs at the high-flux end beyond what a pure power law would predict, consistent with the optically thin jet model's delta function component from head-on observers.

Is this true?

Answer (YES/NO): NO